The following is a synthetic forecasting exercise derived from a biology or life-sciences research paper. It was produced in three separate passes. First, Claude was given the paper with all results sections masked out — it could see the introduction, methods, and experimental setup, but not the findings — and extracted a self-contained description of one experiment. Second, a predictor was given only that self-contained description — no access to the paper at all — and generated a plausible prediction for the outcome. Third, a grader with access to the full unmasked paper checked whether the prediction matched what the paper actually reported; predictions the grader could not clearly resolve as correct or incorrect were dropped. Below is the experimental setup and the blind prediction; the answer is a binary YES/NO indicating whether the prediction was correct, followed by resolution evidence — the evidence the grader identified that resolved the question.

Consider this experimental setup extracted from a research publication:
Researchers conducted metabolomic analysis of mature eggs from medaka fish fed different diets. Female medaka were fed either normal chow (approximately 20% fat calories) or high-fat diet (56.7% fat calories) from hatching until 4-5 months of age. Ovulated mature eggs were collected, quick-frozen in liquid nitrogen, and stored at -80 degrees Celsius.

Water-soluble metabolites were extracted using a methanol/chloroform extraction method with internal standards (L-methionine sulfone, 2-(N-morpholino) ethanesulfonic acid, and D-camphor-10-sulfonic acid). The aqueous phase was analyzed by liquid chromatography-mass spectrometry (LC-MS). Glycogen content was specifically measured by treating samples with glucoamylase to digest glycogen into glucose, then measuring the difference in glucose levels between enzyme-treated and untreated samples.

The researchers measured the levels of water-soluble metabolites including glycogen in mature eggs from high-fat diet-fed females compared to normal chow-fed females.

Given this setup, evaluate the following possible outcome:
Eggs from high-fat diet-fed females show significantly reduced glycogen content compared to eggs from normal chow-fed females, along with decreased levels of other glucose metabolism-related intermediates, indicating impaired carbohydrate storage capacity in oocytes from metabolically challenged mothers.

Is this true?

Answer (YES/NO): NO